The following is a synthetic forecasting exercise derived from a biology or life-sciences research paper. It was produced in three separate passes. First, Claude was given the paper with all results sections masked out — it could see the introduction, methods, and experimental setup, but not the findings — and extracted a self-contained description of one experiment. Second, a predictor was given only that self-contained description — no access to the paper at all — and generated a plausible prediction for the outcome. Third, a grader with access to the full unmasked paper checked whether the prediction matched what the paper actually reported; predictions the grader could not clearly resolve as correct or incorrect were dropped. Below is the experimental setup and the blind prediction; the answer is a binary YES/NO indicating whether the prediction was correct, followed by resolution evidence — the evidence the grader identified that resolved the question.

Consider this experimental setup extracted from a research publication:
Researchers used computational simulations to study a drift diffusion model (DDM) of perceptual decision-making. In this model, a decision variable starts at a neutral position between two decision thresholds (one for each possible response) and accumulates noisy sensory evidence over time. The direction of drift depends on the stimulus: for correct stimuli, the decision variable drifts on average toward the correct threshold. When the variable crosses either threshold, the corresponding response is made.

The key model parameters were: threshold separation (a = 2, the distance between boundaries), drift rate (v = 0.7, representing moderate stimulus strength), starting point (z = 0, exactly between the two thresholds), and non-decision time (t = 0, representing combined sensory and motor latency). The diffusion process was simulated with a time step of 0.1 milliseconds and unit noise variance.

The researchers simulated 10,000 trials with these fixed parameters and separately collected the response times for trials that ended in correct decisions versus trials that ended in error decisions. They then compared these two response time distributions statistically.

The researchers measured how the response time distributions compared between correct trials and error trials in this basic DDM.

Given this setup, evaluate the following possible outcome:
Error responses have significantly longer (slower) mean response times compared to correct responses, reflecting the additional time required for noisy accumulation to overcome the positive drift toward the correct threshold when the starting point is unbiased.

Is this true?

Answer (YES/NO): NO